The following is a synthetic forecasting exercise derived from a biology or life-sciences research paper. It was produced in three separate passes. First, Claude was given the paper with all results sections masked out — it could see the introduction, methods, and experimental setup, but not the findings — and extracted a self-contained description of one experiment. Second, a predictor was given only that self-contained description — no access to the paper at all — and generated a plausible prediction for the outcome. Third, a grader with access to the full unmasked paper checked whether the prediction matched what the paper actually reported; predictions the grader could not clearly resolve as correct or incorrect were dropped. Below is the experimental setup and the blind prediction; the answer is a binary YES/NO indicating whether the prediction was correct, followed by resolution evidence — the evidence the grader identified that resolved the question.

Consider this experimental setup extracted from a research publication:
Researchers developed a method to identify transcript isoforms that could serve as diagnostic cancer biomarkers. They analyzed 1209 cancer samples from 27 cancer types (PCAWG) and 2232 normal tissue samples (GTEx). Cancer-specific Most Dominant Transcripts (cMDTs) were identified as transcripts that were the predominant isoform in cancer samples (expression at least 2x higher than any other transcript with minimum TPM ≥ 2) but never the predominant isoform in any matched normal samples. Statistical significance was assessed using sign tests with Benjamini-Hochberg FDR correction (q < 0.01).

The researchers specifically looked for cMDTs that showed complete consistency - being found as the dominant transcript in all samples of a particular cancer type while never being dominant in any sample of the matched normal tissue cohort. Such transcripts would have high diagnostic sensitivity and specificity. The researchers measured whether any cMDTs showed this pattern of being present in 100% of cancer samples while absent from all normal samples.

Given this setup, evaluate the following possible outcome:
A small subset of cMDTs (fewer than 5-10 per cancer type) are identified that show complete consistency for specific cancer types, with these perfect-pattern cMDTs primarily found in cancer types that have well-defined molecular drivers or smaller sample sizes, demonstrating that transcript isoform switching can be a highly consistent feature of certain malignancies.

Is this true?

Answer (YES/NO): NO